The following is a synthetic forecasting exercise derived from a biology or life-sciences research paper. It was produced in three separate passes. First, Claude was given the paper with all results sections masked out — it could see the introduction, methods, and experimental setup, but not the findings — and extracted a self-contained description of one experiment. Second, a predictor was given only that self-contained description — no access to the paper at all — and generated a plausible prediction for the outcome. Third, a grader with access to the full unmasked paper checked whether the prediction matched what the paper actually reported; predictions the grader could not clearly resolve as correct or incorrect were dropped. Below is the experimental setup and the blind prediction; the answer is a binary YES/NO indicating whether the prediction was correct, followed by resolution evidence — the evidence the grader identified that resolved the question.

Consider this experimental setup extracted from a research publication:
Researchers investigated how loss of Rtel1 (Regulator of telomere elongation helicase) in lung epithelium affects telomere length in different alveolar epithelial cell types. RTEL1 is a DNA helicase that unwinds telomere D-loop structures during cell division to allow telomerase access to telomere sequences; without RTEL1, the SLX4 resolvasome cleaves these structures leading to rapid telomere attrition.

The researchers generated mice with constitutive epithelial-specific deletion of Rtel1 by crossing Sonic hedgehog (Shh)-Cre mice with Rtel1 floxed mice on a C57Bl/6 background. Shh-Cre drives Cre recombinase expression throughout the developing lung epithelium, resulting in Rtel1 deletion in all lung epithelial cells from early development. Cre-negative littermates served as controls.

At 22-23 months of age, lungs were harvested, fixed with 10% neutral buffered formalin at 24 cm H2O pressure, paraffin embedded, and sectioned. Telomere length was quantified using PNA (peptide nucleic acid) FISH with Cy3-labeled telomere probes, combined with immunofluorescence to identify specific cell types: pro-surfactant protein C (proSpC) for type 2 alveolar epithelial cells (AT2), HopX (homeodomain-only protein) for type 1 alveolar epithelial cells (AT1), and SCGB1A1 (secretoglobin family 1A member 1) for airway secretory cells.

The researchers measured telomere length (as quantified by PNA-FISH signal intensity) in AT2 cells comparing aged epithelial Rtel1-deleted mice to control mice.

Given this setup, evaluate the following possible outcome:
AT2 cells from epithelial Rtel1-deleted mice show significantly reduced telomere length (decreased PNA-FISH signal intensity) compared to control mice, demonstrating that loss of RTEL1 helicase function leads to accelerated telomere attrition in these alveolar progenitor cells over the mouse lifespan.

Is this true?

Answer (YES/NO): YES